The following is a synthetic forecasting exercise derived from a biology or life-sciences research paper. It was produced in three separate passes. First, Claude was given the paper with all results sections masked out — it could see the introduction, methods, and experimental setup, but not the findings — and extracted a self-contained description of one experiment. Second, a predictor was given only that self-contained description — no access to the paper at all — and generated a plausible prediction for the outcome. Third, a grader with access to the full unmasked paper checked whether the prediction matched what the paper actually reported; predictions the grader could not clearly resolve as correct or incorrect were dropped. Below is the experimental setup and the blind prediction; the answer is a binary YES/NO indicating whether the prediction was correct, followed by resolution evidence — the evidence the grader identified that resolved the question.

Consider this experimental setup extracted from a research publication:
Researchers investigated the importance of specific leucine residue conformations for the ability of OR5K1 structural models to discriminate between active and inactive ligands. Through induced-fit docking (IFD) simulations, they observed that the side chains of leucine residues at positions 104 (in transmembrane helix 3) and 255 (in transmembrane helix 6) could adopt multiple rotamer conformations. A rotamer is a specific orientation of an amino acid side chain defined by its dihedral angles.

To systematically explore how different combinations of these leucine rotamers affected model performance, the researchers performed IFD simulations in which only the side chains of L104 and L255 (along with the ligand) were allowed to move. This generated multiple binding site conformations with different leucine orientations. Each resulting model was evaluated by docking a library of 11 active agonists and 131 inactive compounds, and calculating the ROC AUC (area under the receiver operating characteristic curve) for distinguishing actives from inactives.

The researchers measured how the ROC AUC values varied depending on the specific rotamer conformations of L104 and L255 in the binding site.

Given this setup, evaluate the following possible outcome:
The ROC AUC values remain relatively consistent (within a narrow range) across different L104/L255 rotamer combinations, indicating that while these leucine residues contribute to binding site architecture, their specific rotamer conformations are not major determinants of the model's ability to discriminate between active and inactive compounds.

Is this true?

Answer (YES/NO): NO